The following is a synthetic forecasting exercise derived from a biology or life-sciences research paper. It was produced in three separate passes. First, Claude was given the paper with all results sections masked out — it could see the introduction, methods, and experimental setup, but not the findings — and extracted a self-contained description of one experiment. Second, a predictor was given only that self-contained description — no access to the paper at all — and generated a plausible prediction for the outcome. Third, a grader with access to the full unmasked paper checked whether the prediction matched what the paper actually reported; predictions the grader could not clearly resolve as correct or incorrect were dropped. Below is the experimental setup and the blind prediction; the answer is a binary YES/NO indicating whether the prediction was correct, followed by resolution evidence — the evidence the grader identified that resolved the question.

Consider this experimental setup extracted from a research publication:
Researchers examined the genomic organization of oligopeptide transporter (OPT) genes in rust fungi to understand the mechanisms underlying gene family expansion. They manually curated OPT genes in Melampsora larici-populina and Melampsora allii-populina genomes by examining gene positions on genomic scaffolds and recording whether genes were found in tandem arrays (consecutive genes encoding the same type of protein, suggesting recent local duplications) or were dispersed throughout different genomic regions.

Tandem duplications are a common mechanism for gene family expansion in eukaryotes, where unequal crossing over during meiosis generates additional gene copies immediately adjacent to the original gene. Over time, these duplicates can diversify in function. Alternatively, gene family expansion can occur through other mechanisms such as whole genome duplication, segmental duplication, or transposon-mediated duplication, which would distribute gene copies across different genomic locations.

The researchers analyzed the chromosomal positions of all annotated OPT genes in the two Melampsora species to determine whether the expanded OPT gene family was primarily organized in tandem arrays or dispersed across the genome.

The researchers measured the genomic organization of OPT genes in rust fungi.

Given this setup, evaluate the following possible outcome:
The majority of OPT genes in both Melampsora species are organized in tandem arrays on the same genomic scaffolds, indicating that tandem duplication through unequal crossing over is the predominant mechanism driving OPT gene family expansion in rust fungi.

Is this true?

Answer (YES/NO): NO